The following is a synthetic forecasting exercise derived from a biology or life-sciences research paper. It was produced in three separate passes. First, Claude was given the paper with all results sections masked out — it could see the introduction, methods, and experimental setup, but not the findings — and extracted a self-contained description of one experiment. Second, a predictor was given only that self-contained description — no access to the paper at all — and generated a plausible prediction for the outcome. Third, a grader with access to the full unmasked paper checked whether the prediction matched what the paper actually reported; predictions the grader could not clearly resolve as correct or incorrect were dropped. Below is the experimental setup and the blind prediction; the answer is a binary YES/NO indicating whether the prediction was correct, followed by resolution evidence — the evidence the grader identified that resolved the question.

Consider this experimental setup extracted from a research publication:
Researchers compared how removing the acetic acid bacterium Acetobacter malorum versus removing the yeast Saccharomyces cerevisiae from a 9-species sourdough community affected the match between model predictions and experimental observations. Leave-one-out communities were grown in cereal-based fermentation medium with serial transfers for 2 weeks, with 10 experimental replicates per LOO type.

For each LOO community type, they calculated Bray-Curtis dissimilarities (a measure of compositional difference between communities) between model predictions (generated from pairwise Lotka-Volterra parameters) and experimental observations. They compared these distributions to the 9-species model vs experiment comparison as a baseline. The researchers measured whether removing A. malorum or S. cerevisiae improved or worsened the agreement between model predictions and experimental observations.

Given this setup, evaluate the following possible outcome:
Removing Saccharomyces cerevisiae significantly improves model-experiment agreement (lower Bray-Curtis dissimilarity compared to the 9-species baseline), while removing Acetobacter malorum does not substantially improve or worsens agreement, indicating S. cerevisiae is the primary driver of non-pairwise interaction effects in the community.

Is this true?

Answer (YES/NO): NO